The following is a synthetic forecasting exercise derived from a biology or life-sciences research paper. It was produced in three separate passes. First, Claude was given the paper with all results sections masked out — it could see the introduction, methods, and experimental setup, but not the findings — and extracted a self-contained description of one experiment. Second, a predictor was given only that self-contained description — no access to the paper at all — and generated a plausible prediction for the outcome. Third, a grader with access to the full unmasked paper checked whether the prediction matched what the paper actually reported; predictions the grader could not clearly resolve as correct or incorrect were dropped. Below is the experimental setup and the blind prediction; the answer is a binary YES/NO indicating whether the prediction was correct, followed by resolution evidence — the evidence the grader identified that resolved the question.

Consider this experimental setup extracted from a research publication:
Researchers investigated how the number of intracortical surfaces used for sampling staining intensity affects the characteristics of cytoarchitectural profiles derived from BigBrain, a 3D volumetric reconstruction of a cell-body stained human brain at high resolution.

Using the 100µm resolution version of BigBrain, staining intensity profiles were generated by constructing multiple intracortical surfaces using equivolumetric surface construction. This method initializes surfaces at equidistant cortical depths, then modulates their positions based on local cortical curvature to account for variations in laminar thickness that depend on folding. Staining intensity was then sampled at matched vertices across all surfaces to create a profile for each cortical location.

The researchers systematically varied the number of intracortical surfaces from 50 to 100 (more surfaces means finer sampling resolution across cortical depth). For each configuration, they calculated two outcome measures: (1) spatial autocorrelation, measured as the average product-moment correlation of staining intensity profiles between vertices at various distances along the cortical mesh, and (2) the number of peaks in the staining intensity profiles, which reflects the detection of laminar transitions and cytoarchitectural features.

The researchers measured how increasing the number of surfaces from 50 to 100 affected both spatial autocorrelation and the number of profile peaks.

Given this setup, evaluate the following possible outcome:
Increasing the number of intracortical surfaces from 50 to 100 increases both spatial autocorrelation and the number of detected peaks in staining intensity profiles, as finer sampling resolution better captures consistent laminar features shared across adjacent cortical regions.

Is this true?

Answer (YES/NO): NO